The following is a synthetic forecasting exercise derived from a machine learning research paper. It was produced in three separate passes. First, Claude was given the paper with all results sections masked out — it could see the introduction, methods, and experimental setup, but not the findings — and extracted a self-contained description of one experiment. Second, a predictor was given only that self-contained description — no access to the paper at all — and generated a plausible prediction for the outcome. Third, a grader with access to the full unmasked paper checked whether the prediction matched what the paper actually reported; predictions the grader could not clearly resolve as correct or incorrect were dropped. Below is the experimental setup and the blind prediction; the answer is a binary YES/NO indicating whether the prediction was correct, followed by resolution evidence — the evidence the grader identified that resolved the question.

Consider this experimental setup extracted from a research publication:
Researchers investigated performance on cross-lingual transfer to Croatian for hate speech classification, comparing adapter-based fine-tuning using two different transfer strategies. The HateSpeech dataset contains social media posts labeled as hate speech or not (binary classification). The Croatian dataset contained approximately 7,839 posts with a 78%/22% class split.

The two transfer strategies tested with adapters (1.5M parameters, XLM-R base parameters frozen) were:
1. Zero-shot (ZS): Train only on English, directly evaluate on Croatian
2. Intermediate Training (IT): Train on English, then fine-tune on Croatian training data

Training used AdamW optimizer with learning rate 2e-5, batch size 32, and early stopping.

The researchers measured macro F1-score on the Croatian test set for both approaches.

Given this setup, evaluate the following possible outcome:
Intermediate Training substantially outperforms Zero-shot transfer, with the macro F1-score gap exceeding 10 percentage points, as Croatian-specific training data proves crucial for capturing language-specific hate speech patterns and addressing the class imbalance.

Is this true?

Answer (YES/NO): NO